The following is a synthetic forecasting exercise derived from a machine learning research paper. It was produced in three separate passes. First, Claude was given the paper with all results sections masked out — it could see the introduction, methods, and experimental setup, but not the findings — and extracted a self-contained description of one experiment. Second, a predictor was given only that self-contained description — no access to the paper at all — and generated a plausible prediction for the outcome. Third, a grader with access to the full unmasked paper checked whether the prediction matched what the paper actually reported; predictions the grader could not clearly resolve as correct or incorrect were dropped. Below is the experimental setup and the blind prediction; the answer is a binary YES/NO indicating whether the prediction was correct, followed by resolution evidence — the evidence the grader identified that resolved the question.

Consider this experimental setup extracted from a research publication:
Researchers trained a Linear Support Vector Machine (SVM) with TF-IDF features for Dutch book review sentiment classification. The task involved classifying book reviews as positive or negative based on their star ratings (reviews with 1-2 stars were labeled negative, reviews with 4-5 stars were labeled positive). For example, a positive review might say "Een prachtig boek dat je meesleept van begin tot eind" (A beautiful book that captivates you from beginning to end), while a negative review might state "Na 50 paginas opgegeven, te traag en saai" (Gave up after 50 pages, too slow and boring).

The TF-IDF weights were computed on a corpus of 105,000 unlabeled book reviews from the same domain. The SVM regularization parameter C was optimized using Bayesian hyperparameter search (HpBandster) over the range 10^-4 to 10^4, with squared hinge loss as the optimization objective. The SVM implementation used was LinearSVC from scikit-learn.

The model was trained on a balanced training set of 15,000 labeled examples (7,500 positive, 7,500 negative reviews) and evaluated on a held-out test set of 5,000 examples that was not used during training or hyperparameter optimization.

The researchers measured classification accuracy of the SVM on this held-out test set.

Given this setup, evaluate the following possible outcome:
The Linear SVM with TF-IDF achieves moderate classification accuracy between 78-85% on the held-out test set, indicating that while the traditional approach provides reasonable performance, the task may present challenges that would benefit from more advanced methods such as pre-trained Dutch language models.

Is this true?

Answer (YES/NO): NO